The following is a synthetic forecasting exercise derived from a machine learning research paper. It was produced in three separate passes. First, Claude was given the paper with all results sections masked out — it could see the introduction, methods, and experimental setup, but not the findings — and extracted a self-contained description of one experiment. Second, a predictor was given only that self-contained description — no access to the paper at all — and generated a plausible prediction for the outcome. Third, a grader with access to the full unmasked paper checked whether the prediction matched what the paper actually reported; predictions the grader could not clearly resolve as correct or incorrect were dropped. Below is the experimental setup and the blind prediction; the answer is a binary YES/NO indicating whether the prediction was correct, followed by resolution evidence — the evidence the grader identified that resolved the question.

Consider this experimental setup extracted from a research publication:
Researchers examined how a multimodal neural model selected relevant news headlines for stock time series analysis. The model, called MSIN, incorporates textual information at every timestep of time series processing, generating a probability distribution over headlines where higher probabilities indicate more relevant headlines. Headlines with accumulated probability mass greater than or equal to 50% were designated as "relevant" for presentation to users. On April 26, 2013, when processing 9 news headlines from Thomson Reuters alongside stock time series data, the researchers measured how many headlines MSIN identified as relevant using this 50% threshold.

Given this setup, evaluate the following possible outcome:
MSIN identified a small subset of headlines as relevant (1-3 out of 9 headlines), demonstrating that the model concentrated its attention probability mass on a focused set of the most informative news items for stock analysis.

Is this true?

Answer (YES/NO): YES